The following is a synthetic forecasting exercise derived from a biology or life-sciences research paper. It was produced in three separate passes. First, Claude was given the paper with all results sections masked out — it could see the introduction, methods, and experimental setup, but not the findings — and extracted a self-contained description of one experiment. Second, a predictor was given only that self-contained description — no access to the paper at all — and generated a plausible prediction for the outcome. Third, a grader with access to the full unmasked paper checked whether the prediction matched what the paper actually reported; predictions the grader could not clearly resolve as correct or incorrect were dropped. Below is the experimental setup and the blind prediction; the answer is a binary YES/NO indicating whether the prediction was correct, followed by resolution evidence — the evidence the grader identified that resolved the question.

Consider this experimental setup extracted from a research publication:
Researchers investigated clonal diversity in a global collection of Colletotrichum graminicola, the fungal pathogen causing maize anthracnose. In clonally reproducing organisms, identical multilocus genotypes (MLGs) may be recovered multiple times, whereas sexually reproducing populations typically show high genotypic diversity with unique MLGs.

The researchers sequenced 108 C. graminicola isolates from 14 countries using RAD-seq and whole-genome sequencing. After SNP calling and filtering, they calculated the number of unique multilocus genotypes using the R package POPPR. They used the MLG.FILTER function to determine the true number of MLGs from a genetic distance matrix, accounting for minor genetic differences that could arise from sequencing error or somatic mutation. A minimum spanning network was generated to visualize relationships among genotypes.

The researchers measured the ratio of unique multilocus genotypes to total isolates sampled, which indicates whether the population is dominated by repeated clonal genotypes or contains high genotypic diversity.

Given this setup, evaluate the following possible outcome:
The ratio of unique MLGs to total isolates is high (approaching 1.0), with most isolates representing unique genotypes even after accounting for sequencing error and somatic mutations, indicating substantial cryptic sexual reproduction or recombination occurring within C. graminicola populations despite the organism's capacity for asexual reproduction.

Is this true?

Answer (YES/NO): YES